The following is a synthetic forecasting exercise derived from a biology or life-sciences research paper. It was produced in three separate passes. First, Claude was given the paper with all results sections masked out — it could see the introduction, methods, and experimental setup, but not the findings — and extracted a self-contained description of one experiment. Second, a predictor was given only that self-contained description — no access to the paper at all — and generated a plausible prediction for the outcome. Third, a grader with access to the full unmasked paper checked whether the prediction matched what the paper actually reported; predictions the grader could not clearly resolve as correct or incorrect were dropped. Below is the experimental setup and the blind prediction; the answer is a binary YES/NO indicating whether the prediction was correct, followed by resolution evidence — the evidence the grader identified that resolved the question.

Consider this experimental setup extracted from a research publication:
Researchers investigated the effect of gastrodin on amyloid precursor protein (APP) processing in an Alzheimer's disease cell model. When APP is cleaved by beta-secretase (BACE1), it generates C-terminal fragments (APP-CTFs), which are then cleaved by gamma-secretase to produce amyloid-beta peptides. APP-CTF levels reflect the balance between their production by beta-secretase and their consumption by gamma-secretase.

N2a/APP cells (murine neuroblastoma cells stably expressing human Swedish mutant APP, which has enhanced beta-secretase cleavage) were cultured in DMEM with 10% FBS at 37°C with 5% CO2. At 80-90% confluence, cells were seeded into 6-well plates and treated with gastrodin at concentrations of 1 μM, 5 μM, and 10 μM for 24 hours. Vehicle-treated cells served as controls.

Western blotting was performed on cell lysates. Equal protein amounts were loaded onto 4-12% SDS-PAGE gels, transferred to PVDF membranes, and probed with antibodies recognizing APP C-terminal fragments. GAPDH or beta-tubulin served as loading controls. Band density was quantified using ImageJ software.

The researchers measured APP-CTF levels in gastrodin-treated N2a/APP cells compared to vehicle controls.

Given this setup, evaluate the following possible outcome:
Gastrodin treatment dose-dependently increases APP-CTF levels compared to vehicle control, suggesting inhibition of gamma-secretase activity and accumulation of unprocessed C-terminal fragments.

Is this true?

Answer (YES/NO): NO